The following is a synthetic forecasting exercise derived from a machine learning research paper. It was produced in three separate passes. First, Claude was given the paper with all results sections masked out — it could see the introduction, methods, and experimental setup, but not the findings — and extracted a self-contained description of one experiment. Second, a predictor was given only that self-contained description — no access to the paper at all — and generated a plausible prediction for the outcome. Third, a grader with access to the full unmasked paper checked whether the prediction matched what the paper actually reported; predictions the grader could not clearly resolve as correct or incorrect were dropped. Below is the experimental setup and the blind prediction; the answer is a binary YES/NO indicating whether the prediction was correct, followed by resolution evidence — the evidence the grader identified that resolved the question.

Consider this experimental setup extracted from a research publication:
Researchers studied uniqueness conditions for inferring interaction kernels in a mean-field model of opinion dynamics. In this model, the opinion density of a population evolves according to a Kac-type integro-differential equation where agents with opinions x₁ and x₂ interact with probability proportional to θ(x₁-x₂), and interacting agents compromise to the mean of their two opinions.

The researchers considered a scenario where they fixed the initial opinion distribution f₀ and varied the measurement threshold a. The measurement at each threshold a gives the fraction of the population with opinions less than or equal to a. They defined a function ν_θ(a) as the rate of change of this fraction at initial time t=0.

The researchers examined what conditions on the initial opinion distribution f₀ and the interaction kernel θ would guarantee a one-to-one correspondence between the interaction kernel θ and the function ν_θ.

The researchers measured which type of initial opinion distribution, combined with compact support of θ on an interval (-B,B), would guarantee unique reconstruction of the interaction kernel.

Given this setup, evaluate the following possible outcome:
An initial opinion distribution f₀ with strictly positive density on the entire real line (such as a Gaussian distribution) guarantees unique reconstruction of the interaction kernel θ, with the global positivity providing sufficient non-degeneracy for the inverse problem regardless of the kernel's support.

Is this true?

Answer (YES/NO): NO